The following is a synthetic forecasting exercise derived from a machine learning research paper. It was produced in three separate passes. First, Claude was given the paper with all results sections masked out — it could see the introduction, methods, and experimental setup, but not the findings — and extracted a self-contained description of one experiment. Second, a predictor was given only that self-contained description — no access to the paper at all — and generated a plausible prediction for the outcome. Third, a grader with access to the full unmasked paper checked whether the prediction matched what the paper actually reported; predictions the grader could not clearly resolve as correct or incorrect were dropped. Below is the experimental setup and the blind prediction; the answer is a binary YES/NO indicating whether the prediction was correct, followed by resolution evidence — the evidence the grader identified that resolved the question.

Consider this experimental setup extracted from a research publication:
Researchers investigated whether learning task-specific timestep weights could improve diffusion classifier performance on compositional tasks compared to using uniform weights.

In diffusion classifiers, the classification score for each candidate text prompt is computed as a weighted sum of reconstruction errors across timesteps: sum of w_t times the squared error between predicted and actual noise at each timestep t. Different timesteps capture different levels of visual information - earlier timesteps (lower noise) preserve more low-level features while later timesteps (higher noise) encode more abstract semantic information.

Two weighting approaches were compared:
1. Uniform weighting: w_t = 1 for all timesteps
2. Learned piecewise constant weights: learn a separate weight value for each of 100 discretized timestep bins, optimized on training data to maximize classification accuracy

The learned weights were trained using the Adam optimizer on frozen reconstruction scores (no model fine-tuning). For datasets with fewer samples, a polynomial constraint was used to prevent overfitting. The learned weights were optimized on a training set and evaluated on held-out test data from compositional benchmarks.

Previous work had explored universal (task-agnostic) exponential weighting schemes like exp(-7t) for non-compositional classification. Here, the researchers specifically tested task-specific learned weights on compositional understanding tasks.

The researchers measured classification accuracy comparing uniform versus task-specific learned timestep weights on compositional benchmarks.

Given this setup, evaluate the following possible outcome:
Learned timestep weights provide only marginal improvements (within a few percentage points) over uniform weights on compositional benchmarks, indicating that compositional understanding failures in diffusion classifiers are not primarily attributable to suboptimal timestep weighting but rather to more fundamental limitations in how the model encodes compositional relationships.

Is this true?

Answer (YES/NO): NO